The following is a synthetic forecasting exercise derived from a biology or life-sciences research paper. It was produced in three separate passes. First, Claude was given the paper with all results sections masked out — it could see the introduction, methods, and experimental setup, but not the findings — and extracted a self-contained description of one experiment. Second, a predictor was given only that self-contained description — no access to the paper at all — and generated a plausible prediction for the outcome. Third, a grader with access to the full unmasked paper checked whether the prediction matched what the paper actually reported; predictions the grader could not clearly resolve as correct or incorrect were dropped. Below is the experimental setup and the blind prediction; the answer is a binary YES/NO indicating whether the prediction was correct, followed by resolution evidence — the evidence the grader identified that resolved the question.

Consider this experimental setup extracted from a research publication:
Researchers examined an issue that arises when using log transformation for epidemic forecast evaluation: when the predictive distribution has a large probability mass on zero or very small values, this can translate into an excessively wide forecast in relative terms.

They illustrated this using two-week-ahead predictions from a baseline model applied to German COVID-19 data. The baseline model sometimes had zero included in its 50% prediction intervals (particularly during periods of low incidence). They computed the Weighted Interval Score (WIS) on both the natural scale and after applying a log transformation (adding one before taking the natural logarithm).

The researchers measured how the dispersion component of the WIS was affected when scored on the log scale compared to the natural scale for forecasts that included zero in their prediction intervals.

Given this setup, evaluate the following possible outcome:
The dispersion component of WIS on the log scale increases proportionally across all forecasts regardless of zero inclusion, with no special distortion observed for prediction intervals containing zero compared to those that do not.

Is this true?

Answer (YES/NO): NO